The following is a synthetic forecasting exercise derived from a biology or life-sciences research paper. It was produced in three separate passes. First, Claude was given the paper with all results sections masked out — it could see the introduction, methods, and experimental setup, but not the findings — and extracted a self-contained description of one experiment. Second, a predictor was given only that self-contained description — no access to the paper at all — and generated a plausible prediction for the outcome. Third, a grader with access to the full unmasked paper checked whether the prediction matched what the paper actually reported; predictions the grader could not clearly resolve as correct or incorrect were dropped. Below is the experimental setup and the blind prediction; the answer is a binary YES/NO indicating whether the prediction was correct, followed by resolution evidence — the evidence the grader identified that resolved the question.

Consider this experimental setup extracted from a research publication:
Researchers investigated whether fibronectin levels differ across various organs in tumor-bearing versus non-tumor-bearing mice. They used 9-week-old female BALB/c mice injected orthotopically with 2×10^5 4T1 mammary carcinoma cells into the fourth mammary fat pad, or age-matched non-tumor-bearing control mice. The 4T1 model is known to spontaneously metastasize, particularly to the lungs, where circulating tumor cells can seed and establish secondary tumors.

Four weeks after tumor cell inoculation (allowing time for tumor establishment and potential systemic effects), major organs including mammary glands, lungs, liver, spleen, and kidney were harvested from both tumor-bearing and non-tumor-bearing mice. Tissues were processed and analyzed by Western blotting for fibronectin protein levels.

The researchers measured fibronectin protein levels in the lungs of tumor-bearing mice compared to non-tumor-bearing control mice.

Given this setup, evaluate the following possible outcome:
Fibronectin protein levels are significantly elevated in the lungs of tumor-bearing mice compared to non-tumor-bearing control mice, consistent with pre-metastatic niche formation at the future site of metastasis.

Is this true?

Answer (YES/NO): NO